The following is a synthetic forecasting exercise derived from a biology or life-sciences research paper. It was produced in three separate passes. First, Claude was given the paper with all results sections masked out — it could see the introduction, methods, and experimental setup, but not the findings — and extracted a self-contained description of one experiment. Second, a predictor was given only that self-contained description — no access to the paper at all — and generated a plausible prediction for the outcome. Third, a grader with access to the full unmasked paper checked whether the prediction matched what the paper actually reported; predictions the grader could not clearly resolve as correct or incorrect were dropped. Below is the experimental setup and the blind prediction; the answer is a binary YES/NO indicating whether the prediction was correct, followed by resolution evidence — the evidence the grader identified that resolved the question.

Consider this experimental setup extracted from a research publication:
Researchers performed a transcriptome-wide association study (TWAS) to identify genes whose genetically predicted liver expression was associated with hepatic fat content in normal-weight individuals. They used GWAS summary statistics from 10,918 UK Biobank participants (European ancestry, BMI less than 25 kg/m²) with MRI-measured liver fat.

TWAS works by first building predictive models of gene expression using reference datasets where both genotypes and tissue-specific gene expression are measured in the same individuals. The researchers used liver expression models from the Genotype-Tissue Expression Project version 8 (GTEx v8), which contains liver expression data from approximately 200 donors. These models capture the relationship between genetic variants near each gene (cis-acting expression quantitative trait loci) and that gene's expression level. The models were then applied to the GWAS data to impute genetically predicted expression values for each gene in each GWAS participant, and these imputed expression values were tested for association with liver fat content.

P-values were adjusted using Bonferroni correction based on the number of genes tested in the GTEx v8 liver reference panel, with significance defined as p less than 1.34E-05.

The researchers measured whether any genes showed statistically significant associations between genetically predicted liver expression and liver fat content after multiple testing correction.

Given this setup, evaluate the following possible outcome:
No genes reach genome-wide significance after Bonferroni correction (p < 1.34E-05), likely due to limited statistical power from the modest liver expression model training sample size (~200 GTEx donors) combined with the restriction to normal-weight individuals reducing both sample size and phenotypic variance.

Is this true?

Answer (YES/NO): NO